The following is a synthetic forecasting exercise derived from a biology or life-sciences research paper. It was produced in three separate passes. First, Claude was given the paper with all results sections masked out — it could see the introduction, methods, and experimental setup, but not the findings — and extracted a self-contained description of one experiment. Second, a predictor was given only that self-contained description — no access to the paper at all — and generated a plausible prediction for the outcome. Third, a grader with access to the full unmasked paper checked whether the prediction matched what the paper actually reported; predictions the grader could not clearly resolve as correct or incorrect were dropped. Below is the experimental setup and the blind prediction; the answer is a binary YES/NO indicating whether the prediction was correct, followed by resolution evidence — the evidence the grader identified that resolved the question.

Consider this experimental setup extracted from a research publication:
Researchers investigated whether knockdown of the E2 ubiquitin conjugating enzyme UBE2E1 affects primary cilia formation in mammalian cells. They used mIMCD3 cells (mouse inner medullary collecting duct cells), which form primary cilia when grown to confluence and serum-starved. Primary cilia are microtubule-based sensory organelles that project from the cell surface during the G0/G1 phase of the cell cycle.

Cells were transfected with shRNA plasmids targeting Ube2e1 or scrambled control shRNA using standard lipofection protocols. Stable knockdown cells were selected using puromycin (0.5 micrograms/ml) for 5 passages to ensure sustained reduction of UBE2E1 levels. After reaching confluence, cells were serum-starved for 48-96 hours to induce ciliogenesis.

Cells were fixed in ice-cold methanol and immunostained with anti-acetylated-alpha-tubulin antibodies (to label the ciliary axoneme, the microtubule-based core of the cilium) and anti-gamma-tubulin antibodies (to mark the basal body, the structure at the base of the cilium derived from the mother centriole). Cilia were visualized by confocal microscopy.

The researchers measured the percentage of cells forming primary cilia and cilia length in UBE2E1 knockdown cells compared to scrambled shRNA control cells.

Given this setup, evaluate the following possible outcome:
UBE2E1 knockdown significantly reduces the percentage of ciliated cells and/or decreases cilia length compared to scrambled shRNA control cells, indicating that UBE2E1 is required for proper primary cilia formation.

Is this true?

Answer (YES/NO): YES